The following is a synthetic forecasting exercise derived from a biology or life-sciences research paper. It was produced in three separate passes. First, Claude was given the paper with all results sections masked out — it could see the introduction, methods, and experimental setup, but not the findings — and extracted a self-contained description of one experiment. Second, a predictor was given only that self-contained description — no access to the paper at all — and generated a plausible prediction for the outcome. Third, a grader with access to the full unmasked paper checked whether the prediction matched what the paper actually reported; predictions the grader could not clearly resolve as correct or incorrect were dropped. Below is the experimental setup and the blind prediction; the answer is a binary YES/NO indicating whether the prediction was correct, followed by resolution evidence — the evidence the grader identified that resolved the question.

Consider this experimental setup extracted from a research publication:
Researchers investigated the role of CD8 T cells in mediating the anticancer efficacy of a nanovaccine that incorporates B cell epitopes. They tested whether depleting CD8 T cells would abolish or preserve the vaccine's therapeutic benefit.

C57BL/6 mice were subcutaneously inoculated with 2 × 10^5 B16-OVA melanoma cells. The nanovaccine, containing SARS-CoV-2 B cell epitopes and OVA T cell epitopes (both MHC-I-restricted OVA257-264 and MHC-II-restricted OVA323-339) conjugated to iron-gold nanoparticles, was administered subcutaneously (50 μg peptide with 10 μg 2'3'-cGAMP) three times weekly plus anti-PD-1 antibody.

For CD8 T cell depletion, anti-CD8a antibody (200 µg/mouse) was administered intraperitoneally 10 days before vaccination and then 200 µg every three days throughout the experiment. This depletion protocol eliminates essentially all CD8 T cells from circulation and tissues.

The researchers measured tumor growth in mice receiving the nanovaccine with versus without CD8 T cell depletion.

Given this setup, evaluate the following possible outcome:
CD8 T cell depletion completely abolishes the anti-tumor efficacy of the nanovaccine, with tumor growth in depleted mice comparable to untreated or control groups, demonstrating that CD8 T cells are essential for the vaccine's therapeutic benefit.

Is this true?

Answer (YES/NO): NO